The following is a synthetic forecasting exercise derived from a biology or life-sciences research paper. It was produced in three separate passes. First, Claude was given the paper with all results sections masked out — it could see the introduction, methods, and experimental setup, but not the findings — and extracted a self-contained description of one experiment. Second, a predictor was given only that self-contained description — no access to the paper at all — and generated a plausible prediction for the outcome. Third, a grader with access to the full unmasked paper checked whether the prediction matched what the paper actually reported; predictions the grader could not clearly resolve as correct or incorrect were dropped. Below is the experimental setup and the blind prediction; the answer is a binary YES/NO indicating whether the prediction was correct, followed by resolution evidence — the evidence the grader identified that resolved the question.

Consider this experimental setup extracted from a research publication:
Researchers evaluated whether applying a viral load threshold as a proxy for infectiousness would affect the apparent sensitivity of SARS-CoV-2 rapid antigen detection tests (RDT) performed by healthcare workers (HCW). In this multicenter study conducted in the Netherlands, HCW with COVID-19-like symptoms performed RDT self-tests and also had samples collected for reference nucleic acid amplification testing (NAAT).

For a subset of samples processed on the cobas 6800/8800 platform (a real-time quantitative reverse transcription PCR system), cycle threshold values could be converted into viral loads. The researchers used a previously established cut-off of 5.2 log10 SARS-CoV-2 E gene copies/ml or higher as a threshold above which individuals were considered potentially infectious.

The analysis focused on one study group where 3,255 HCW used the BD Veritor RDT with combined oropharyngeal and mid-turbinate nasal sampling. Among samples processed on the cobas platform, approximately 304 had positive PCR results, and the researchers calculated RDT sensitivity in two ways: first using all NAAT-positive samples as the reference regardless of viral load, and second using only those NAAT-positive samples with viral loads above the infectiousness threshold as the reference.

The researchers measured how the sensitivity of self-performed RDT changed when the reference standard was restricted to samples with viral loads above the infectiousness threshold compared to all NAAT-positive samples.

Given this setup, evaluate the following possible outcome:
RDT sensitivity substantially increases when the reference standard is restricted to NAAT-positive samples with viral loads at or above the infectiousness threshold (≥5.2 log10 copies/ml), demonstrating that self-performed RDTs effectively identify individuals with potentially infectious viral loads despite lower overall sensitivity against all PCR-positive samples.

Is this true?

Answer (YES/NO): YES